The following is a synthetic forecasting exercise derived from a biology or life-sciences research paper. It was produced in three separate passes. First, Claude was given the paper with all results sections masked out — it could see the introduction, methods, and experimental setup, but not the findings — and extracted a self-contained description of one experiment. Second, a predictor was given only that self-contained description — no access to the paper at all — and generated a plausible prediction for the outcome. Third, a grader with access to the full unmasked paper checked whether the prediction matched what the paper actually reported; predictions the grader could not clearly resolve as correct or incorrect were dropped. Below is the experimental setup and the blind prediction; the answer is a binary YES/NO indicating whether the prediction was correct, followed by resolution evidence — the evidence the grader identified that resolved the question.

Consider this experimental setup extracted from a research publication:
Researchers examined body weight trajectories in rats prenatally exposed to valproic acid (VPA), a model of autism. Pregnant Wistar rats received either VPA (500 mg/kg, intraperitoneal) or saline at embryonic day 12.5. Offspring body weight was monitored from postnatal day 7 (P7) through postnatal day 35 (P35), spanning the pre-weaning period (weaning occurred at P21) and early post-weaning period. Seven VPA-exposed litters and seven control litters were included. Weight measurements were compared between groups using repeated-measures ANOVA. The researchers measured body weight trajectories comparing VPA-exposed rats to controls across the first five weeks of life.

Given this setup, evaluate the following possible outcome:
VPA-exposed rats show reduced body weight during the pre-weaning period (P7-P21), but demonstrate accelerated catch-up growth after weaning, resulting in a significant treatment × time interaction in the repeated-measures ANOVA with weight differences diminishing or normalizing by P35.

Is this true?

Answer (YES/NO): NO